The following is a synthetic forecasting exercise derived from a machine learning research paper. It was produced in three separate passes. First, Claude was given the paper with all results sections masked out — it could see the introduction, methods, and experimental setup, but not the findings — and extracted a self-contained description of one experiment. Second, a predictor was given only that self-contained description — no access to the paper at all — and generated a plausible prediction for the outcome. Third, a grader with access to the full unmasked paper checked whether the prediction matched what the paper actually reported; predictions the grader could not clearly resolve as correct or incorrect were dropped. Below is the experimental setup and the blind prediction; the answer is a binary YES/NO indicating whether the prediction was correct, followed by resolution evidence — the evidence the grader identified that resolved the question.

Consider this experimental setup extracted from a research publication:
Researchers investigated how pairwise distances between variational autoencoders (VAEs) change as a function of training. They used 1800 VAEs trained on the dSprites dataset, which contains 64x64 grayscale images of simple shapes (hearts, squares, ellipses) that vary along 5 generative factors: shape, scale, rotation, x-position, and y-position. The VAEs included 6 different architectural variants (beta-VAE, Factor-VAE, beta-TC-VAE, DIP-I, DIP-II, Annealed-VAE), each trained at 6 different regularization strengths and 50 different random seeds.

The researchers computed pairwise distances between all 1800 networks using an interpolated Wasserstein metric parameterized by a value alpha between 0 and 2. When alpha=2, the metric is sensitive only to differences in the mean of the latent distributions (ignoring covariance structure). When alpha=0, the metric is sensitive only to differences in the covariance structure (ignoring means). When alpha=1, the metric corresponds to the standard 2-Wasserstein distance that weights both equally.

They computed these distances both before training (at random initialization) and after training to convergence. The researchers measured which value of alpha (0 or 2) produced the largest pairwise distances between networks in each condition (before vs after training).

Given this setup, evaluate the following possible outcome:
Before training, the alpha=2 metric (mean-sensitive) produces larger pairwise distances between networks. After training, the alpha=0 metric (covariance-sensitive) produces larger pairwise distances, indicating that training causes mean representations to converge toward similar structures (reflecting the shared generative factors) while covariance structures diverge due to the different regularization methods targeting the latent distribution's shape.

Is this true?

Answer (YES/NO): NO